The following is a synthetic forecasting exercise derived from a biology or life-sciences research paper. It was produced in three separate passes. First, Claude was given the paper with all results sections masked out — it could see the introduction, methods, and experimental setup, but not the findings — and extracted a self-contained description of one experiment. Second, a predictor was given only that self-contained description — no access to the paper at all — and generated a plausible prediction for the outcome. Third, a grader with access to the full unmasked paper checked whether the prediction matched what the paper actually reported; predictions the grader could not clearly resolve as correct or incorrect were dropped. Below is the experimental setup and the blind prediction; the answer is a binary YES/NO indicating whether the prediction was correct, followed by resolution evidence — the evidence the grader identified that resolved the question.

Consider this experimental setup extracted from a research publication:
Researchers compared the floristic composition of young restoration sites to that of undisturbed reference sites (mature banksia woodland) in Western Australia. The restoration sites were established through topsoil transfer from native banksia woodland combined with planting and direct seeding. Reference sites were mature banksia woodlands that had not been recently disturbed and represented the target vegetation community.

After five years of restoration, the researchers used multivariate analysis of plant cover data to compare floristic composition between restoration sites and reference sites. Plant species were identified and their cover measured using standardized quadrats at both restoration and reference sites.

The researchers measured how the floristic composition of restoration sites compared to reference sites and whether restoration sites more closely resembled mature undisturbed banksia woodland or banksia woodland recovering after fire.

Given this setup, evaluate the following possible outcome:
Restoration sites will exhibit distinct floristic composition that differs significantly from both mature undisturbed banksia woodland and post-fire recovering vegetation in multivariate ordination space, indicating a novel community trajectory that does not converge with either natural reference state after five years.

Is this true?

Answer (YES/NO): NO